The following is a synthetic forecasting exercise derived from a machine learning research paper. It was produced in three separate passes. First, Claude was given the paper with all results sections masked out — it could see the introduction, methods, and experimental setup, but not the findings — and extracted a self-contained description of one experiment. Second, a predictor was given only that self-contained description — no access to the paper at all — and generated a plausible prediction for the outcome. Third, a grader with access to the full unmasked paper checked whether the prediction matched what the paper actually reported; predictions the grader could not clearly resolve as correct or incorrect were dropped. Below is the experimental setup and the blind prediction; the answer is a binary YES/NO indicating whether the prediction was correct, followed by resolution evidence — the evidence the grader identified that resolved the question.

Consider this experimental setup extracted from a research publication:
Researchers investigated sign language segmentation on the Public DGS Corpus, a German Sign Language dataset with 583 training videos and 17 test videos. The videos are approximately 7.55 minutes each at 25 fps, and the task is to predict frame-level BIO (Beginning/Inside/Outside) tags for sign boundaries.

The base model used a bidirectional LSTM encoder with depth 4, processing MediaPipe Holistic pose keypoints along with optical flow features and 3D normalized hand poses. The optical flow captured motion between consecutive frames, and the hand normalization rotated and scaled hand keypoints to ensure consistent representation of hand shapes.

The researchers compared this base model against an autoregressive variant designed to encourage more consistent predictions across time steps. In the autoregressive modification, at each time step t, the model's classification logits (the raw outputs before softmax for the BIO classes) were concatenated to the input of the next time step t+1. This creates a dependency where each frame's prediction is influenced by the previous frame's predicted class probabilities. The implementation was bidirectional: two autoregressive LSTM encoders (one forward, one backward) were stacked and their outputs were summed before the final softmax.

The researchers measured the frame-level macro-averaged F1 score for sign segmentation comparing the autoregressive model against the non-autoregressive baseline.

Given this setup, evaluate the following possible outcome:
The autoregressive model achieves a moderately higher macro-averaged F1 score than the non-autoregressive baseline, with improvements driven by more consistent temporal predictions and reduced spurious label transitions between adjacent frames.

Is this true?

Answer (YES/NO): NO